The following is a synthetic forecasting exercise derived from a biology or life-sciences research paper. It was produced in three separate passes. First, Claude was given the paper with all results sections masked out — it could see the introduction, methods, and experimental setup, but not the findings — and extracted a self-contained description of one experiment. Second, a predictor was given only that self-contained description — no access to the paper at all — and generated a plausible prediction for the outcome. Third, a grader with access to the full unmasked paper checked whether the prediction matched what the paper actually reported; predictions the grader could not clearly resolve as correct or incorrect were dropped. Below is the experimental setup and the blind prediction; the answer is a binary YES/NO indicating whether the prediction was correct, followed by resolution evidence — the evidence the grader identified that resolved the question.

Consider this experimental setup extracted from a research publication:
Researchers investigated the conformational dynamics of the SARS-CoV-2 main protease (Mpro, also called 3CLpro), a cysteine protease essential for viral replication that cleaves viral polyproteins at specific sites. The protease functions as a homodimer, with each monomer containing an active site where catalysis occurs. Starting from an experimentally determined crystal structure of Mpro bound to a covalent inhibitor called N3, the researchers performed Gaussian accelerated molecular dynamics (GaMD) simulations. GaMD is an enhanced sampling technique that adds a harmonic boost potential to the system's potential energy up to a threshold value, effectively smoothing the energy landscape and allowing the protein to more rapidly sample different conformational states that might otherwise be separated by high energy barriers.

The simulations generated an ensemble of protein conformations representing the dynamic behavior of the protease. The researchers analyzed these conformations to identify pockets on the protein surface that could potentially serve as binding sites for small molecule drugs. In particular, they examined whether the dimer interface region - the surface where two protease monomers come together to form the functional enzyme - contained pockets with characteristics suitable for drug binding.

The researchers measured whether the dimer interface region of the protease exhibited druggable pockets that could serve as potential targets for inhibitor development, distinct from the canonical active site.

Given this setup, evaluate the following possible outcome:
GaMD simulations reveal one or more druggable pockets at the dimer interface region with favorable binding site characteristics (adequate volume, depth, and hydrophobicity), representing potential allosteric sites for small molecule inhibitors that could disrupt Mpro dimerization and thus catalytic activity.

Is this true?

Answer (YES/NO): YES